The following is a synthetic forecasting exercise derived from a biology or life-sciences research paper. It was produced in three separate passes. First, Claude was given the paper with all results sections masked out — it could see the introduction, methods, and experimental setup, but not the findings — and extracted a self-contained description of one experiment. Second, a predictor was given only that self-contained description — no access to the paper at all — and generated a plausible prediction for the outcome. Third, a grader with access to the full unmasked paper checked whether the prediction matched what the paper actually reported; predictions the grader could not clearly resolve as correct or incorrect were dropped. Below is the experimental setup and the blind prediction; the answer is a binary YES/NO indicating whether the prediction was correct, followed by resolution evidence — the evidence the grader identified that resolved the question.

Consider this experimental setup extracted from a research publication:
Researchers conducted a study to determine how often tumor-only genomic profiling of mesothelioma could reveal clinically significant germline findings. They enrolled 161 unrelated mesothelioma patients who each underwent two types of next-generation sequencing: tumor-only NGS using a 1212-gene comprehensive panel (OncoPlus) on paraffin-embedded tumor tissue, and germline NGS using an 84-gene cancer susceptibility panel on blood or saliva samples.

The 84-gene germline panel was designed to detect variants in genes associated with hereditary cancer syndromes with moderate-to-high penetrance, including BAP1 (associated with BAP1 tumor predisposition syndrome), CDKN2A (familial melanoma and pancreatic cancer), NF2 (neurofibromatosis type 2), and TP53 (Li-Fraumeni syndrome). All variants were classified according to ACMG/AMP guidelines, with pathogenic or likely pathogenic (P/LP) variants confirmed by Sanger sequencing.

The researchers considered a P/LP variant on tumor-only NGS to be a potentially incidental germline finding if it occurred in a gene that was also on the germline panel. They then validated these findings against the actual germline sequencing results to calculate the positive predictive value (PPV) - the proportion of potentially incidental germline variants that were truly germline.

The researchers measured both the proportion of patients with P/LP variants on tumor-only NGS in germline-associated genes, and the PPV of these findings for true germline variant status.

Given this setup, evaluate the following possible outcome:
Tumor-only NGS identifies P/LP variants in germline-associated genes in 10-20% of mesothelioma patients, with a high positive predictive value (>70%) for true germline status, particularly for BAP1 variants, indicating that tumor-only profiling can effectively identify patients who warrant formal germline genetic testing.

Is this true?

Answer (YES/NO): NO